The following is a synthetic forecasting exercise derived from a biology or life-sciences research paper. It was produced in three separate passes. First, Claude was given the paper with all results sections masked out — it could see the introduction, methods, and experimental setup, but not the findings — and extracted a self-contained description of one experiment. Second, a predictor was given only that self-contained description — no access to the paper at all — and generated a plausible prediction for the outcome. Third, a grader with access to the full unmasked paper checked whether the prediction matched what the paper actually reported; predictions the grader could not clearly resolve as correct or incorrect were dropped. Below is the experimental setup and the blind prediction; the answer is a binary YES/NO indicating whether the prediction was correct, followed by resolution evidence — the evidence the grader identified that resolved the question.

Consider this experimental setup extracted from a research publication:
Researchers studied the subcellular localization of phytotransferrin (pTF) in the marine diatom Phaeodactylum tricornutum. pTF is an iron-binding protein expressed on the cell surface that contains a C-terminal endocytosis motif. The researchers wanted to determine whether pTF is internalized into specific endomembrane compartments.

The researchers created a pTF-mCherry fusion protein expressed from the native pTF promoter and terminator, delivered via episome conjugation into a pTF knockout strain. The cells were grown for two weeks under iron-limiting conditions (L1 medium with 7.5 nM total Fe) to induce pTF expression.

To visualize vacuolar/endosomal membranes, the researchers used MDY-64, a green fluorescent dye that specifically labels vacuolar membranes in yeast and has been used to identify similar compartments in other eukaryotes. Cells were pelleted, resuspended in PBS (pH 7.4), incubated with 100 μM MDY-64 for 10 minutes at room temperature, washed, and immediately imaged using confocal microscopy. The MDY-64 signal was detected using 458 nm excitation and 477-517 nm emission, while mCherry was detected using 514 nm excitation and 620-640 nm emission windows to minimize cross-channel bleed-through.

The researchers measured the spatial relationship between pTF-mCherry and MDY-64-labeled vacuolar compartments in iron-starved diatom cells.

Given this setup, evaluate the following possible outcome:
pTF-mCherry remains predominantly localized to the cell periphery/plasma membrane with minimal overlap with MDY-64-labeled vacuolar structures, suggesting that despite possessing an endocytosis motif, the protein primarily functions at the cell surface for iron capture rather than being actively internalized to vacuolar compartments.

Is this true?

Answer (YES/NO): NO